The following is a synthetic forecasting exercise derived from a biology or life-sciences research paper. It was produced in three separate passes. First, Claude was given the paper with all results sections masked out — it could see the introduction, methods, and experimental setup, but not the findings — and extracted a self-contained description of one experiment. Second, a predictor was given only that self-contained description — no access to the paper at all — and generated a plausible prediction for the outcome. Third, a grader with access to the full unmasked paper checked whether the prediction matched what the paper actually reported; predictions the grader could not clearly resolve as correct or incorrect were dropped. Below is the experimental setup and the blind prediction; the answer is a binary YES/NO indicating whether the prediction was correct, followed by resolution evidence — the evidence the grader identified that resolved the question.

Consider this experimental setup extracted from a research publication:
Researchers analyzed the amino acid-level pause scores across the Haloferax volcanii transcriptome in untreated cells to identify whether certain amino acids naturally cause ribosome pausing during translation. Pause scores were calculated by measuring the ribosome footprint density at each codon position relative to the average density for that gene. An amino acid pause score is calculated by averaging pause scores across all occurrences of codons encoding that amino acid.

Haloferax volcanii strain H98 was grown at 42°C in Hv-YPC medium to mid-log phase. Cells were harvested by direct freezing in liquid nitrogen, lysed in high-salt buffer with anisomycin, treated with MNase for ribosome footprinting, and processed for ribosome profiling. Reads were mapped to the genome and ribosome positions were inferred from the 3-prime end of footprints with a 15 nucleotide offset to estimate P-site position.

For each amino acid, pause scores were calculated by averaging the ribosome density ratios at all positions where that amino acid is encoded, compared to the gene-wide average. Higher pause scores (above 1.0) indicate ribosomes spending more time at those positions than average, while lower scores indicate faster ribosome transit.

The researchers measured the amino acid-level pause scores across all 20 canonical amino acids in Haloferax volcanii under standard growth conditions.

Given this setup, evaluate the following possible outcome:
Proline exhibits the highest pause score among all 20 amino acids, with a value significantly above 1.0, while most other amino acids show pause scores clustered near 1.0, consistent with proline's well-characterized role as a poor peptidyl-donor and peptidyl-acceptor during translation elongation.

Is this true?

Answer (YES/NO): YES